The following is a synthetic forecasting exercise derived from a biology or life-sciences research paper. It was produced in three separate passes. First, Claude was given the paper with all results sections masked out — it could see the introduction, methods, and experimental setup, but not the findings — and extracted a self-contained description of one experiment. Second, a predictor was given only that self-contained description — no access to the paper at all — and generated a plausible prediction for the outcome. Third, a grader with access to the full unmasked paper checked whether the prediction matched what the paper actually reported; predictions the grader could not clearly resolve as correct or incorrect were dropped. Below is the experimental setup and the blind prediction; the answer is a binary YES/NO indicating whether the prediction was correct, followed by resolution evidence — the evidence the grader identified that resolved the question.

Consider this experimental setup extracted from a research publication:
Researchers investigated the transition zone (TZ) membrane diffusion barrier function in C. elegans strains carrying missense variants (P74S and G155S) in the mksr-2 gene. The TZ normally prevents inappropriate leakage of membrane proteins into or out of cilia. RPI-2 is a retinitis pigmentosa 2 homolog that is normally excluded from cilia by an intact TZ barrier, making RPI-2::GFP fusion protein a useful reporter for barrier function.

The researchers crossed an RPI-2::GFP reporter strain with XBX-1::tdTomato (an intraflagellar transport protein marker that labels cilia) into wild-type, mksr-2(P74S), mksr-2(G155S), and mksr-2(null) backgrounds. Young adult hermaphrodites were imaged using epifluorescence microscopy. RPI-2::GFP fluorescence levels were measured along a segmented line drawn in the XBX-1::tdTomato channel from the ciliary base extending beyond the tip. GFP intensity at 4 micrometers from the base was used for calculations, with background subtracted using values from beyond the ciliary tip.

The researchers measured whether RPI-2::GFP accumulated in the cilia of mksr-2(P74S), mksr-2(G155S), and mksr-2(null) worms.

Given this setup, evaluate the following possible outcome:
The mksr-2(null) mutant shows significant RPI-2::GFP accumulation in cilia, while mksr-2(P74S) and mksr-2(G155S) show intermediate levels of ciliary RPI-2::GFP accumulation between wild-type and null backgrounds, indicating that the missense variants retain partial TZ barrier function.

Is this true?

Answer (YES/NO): NO